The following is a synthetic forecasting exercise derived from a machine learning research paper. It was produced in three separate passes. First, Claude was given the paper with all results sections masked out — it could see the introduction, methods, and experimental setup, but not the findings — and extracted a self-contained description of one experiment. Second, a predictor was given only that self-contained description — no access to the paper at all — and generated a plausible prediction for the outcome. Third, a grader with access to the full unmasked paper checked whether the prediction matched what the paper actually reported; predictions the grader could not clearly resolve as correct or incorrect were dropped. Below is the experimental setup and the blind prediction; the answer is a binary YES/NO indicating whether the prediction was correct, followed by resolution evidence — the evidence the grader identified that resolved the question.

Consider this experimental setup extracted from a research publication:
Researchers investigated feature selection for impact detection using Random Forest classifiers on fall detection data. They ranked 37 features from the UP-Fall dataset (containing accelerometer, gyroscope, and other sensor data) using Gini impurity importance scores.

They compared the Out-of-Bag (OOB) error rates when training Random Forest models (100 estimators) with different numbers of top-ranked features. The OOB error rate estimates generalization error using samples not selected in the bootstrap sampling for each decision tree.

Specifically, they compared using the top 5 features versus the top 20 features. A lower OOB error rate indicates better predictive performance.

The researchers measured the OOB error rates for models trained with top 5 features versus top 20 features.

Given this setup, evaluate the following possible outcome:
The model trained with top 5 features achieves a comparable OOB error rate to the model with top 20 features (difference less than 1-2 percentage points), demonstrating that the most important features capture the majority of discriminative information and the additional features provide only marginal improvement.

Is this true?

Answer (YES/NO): YES